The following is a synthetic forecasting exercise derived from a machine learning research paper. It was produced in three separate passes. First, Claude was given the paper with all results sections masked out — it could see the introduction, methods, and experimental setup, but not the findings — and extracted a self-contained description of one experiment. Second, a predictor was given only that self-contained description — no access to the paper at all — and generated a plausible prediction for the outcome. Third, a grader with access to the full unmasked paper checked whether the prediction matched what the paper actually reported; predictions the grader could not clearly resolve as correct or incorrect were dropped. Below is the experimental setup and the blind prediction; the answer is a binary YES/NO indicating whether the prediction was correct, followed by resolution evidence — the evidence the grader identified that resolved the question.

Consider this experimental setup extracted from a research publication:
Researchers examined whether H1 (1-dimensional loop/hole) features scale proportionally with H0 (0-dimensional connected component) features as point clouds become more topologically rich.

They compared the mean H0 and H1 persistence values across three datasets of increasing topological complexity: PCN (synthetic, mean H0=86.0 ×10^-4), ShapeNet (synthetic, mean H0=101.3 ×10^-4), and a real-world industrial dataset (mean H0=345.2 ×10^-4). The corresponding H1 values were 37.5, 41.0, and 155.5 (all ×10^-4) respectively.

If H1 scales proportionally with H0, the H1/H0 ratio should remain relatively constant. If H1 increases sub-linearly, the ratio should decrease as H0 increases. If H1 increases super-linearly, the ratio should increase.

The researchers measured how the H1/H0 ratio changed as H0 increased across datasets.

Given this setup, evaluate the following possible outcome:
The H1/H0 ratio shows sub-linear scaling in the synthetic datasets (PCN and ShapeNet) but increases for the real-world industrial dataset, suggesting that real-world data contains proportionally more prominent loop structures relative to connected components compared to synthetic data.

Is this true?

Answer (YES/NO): YES